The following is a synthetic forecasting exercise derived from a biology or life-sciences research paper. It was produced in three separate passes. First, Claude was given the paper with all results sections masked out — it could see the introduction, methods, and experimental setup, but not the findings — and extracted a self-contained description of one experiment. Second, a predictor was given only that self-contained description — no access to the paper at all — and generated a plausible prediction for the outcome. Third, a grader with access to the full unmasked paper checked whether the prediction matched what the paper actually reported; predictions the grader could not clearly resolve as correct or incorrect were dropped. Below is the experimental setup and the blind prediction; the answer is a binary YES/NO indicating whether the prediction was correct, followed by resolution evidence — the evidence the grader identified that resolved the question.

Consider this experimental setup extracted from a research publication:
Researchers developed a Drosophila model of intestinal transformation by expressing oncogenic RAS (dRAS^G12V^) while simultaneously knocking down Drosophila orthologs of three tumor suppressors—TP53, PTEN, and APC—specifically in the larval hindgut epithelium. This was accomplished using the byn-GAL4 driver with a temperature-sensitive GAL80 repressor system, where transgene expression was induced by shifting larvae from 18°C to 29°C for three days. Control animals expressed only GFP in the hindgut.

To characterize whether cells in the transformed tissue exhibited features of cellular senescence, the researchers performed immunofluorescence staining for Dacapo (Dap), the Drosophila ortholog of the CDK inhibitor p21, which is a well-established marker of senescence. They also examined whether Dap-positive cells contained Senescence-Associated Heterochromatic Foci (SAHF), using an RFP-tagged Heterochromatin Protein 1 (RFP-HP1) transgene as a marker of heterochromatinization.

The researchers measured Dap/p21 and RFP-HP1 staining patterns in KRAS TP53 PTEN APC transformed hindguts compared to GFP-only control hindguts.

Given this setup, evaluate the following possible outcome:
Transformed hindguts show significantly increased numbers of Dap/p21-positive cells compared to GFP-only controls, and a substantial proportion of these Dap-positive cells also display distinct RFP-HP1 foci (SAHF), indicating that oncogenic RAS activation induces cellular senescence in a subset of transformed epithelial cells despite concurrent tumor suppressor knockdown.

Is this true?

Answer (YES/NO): NO